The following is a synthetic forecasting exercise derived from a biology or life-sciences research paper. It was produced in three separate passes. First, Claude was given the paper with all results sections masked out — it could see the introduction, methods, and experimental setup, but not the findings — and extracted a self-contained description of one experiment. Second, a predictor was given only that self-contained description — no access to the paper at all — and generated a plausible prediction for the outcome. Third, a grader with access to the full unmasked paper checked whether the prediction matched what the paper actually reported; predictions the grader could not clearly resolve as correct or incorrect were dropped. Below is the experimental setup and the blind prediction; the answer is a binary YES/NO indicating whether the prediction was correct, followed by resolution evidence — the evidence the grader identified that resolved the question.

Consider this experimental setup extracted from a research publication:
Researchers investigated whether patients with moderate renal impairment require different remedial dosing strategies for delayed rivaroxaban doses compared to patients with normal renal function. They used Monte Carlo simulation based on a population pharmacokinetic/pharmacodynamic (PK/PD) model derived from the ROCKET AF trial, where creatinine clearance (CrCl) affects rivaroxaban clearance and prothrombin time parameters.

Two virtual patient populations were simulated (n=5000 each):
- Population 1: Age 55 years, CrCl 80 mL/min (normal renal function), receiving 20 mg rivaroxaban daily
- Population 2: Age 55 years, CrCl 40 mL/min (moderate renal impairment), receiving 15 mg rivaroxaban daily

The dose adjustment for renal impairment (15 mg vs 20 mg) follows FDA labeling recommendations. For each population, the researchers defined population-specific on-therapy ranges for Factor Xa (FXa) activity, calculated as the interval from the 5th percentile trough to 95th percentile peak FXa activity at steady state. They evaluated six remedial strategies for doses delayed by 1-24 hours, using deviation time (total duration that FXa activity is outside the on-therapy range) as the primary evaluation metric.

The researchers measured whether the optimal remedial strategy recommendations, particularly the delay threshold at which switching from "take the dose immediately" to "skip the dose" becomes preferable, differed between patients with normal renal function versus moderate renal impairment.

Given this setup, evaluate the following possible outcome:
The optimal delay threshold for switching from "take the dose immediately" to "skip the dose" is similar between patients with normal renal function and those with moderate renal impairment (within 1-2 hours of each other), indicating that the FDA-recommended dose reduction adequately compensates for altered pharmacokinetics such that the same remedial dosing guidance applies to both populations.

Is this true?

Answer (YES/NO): YES